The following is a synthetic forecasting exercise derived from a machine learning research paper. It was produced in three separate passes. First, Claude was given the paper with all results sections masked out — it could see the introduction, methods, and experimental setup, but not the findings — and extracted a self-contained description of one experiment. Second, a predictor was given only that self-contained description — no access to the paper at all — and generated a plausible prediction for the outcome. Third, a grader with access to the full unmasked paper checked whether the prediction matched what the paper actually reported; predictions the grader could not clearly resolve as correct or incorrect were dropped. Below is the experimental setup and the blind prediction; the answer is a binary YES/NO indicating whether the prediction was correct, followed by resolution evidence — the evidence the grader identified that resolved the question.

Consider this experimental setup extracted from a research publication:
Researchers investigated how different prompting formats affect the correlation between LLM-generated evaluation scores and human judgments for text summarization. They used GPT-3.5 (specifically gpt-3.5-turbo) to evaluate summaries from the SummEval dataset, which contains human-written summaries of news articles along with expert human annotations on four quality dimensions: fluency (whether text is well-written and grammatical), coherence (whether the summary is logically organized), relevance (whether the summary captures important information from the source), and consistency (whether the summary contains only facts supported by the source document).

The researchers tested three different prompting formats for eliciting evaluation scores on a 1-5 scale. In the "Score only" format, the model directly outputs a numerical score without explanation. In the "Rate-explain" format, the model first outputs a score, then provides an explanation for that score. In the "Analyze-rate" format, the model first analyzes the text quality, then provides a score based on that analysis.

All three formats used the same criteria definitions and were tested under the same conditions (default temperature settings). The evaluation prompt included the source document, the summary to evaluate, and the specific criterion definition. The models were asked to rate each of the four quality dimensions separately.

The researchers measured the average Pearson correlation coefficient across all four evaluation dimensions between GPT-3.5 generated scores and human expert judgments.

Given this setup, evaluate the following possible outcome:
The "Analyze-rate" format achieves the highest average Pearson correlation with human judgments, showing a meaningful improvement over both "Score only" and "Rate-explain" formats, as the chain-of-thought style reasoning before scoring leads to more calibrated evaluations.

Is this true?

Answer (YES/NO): YES